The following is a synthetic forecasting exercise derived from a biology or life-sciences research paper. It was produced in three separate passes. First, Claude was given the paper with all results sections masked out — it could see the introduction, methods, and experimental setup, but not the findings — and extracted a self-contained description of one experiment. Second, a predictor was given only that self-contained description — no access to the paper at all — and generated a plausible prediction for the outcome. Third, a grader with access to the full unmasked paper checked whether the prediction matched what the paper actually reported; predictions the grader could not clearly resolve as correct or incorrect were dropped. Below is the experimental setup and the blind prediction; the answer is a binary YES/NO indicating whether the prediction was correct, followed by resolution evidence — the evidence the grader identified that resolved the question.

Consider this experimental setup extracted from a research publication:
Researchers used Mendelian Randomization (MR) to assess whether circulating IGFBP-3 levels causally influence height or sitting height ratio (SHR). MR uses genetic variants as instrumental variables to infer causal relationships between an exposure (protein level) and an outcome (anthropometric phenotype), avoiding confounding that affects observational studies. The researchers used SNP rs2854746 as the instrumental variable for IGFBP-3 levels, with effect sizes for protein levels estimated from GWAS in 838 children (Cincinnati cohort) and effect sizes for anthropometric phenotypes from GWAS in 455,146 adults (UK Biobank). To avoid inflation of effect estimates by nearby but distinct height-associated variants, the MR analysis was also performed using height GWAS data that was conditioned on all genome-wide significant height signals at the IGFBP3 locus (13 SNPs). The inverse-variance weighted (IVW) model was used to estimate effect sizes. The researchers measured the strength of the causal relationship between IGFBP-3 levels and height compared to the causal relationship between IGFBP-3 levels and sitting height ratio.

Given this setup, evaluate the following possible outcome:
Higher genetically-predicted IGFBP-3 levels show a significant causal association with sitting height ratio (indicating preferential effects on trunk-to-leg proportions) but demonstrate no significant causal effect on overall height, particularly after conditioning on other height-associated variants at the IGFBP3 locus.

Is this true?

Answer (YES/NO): NO